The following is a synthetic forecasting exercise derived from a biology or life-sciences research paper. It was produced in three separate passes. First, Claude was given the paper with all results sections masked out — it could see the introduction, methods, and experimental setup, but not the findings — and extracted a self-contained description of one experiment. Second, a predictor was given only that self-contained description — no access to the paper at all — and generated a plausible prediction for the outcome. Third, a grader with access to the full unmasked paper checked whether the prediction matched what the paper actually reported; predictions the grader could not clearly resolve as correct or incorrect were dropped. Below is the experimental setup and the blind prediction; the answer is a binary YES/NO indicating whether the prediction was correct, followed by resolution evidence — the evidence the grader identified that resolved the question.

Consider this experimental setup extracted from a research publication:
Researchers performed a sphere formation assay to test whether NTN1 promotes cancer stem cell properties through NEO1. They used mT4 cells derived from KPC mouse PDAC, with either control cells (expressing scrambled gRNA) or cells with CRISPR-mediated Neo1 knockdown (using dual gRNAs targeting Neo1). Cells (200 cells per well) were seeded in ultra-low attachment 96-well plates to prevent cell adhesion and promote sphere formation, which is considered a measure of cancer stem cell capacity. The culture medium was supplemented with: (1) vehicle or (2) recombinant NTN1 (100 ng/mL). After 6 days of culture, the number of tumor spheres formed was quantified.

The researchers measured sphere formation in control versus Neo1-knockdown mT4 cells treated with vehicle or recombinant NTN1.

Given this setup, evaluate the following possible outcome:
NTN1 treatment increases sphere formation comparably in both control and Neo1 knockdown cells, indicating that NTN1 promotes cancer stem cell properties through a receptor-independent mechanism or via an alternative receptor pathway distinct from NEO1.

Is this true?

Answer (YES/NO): NO